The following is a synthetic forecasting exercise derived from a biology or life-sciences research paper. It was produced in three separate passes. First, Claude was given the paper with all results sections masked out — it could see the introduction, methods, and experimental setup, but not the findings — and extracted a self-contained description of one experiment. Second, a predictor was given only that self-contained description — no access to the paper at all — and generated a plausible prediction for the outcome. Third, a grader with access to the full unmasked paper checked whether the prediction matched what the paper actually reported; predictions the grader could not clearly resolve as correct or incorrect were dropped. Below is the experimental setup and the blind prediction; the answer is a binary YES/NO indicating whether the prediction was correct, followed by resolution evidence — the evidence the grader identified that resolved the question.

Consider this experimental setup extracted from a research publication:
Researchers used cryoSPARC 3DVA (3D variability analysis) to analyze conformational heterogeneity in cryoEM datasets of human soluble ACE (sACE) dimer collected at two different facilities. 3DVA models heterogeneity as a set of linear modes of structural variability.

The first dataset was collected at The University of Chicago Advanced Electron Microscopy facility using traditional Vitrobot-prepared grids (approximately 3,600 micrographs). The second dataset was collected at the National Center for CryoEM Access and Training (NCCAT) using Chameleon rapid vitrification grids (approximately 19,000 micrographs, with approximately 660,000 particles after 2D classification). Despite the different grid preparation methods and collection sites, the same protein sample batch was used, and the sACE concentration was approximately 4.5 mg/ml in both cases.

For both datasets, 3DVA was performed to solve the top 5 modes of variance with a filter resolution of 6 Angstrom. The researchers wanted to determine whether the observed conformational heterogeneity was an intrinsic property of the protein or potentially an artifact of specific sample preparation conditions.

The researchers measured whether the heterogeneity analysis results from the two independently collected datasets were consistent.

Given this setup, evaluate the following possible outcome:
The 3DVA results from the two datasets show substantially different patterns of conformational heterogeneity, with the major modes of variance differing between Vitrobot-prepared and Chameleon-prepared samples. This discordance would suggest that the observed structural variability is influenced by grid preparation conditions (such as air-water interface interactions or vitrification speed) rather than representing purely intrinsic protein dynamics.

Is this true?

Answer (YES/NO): NO